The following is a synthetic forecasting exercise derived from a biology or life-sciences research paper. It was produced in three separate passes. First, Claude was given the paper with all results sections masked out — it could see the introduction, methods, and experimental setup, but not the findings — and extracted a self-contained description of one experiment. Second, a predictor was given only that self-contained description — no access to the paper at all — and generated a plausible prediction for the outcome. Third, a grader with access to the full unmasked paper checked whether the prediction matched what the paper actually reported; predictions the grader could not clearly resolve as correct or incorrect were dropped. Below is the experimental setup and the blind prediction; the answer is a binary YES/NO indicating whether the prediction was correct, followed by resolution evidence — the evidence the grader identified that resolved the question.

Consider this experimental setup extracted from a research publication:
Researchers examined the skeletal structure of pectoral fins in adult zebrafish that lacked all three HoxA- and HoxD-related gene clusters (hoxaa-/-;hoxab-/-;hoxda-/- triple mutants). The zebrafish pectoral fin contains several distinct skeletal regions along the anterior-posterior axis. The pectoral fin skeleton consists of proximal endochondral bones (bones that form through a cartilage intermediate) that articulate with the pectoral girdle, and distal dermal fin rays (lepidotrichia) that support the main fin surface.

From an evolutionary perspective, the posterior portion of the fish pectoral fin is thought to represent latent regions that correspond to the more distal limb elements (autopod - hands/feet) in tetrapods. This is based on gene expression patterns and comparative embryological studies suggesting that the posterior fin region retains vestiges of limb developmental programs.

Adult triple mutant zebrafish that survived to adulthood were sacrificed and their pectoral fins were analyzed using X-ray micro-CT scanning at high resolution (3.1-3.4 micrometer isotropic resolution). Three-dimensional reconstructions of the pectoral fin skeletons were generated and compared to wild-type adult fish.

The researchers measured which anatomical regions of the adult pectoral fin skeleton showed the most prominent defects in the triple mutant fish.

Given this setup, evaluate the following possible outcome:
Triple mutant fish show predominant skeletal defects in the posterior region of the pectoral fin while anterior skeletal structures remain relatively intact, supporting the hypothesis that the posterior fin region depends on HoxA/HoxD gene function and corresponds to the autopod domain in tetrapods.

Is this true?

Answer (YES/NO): YES